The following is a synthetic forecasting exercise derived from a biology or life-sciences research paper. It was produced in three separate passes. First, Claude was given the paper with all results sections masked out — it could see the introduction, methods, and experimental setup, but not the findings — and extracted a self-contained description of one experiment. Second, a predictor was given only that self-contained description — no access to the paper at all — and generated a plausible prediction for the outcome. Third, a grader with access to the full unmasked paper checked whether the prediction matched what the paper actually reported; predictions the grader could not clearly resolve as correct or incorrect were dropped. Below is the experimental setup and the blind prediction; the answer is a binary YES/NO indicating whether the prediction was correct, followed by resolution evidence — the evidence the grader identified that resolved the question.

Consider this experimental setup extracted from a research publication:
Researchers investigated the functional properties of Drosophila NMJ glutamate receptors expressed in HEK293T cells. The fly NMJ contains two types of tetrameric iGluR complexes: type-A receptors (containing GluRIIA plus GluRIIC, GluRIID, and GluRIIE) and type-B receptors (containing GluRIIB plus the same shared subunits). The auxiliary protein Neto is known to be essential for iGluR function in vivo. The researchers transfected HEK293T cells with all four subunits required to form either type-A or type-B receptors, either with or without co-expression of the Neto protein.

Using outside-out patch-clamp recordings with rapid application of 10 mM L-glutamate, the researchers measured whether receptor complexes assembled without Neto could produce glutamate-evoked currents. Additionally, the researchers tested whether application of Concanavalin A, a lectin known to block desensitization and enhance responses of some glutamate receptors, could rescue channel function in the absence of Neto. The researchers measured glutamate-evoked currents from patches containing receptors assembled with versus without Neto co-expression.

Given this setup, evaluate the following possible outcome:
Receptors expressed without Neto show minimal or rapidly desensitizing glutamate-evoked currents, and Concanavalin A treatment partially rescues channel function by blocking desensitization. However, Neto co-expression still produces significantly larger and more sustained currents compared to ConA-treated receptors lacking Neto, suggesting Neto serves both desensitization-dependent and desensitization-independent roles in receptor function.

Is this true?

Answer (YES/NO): NO